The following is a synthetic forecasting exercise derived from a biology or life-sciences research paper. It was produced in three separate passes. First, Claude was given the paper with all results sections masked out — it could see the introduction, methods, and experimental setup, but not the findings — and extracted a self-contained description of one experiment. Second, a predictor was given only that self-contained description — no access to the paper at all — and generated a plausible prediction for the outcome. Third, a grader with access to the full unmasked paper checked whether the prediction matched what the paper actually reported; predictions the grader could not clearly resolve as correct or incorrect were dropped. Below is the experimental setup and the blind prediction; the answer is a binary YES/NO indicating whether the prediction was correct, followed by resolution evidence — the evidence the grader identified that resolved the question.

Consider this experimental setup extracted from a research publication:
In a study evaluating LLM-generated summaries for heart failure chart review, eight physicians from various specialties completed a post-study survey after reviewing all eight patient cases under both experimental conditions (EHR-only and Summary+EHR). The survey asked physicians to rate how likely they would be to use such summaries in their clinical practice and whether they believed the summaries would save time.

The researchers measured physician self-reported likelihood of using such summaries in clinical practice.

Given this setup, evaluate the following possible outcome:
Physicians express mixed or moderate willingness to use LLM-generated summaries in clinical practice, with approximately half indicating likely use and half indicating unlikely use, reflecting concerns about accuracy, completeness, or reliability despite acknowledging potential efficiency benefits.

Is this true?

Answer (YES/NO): NO